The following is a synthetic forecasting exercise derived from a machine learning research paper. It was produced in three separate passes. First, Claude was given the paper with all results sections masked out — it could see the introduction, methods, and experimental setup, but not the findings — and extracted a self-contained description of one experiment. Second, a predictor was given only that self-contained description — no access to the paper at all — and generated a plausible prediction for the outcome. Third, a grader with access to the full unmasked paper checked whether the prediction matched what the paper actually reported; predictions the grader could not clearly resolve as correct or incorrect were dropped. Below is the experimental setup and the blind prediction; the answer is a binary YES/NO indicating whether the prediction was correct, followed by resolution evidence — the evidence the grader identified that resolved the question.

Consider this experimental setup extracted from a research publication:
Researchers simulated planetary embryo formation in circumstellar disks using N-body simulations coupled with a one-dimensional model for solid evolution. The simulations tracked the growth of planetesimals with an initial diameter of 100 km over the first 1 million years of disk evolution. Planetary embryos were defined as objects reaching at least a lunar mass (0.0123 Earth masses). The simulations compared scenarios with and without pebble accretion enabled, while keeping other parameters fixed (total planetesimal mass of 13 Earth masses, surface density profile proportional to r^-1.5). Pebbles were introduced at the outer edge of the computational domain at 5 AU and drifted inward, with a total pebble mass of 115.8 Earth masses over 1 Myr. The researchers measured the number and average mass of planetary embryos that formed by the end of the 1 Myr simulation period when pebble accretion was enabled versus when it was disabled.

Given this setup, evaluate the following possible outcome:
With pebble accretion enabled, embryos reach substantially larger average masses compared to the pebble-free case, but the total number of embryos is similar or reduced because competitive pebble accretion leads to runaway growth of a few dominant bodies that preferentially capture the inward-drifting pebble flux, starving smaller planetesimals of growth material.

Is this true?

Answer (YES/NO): YES